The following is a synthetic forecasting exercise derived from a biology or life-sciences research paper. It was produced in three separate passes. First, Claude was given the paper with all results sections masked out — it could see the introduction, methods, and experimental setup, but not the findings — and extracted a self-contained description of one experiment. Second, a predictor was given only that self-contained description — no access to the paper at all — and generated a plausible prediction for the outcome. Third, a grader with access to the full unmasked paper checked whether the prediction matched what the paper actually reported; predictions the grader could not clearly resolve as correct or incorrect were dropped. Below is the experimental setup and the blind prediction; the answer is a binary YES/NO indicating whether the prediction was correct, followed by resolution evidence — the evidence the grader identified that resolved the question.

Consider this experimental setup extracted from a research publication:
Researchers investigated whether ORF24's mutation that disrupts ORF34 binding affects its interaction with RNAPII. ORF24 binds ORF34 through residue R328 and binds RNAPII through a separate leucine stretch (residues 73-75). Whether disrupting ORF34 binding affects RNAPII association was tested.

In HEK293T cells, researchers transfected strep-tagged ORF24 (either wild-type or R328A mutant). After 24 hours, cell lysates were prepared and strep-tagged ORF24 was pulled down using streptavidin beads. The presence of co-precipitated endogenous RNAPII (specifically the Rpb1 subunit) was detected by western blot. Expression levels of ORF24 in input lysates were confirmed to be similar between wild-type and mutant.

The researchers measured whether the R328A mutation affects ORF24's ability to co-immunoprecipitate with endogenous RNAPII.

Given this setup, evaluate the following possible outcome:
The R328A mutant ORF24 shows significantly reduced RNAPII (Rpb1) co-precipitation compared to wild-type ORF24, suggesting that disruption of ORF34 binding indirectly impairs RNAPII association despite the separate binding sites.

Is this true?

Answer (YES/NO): NO